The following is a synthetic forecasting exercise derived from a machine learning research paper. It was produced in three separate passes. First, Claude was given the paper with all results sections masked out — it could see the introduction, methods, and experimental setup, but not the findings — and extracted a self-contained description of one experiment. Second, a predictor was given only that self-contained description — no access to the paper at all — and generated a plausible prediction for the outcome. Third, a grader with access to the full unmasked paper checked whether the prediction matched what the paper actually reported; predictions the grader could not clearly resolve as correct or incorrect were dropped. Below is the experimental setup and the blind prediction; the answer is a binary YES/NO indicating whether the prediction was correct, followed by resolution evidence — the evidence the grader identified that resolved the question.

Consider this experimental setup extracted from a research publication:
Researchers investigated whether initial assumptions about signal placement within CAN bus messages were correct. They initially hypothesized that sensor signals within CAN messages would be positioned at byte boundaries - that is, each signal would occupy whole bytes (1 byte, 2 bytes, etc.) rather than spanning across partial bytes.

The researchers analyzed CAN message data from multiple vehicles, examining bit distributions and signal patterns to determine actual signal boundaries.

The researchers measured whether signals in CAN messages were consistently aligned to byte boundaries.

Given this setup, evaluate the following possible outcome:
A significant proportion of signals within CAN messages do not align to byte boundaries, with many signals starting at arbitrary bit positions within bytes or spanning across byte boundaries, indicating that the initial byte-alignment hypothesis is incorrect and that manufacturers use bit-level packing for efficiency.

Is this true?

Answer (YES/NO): NO